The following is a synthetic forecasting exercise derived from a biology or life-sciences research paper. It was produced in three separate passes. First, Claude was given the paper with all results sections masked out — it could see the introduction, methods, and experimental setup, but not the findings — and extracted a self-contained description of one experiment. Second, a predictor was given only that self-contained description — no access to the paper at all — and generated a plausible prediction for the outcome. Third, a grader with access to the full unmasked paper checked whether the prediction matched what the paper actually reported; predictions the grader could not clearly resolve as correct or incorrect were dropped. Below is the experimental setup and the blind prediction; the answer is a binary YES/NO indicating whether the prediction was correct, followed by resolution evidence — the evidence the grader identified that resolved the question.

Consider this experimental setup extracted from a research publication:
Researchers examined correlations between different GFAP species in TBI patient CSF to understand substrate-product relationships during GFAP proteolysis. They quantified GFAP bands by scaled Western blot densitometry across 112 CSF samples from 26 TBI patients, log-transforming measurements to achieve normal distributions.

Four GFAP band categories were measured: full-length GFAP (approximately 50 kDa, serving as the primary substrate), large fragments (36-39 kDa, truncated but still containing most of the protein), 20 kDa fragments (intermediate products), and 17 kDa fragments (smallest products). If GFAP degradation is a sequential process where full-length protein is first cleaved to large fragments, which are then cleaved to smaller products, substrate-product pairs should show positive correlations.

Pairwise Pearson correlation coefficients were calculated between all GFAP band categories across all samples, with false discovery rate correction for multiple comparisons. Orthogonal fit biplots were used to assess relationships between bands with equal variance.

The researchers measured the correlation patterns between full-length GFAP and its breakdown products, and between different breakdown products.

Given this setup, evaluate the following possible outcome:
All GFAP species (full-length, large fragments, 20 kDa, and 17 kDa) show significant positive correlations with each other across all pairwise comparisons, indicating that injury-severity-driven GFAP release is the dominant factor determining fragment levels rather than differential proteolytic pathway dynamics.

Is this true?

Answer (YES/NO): NO